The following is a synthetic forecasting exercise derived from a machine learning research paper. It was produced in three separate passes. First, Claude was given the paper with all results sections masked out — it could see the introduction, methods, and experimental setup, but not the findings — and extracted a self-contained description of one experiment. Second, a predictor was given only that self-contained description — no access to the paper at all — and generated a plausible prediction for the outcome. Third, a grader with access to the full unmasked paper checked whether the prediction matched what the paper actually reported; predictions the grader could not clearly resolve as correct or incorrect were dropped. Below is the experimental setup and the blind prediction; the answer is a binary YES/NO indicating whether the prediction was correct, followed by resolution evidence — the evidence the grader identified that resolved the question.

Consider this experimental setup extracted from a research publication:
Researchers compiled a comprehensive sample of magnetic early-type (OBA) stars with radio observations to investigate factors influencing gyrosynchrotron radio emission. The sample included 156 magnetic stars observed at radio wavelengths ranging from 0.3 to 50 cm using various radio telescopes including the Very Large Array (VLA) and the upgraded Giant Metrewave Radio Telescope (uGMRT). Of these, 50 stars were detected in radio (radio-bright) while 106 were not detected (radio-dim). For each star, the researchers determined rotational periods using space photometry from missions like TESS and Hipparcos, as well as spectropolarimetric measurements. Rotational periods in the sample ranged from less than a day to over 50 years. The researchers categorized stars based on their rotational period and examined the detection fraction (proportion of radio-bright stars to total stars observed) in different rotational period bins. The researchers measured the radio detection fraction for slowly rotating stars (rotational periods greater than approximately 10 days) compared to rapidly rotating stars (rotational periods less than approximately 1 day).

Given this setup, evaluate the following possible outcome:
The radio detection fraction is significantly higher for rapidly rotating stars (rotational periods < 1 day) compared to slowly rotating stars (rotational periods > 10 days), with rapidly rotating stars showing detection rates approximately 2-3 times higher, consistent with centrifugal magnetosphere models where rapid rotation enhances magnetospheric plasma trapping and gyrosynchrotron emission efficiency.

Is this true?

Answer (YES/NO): NO